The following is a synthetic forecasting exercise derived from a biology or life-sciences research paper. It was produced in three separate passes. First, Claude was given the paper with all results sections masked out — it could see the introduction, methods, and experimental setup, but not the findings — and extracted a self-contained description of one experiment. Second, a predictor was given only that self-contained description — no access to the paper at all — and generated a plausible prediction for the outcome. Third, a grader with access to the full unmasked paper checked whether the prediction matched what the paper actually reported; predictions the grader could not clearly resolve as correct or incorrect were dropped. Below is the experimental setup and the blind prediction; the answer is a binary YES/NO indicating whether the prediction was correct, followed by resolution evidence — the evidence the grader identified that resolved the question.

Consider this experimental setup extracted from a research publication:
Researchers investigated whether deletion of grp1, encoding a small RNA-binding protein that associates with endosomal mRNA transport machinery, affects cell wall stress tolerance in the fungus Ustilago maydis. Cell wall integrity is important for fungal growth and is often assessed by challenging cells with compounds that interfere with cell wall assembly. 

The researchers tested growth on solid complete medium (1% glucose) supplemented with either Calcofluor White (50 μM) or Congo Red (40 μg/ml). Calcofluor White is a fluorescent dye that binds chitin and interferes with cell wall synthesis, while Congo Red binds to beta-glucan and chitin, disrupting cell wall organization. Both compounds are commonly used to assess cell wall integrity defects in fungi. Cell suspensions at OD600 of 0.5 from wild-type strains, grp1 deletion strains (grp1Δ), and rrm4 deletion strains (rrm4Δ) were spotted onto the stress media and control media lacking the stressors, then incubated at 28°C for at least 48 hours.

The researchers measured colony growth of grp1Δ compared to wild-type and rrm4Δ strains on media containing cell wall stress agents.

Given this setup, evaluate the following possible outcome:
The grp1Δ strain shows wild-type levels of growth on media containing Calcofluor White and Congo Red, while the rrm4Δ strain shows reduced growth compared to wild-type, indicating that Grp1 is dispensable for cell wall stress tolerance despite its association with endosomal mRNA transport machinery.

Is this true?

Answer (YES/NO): NO